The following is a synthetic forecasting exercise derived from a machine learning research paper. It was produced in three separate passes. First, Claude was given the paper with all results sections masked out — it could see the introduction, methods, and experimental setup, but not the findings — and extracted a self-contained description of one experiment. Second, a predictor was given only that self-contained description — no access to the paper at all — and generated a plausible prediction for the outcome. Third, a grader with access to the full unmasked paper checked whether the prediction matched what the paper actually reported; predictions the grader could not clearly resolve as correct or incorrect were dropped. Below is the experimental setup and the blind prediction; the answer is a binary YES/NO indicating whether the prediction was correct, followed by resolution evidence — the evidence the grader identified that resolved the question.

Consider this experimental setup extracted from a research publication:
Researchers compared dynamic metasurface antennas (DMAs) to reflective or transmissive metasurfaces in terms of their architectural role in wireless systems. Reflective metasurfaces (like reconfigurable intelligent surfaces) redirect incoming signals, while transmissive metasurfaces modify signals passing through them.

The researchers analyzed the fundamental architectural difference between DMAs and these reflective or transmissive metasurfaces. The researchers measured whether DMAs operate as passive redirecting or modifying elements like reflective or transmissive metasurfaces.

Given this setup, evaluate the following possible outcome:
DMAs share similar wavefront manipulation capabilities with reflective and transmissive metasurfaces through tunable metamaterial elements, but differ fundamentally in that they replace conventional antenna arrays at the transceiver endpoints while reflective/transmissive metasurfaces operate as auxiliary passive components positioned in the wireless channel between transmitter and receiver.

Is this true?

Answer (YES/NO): NO